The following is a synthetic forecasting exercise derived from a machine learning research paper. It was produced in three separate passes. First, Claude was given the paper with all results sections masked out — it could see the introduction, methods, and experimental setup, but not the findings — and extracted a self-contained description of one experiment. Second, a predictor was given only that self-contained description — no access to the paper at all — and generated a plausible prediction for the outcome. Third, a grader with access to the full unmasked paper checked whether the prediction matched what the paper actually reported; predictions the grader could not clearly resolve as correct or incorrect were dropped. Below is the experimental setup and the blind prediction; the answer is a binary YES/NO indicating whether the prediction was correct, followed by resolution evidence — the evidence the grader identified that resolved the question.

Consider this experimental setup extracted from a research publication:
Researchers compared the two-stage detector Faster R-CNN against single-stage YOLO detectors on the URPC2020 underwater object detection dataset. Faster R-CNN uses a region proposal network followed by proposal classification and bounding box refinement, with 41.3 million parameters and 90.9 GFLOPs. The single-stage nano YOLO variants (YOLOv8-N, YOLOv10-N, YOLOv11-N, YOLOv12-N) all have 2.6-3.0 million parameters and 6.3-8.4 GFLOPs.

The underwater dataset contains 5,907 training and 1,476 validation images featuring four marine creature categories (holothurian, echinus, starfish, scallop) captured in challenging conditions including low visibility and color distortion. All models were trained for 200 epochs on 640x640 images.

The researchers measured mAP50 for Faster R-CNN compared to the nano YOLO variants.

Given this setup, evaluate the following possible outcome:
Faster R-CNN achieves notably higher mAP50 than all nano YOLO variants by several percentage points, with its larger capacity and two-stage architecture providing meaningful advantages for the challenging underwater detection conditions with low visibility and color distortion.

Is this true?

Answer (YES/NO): NO